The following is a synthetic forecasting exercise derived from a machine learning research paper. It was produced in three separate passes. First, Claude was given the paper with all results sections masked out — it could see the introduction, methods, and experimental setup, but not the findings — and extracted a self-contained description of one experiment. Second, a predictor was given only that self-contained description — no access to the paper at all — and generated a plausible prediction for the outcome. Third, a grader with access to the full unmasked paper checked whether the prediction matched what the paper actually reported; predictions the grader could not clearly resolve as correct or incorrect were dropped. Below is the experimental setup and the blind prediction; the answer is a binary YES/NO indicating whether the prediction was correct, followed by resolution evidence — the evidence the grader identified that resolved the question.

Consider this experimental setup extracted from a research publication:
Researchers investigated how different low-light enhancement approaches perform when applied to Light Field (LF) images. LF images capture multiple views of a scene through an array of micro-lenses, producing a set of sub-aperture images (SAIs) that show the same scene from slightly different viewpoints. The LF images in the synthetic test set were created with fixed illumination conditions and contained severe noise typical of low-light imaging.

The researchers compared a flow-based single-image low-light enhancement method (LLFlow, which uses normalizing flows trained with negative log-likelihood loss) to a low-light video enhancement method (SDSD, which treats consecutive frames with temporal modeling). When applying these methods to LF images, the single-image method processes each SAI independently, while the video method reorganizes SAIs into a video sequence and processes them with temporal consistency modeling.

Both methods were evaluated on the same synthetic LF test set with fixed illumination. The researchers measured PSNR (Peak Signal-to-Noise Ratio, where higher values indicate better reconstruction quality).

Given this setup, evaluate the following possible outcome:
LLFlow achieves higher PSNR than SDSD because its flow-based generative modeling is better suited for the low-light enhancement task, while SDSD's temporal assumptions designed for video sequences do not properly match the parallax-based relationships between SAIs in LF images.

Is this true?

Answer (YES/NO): YES